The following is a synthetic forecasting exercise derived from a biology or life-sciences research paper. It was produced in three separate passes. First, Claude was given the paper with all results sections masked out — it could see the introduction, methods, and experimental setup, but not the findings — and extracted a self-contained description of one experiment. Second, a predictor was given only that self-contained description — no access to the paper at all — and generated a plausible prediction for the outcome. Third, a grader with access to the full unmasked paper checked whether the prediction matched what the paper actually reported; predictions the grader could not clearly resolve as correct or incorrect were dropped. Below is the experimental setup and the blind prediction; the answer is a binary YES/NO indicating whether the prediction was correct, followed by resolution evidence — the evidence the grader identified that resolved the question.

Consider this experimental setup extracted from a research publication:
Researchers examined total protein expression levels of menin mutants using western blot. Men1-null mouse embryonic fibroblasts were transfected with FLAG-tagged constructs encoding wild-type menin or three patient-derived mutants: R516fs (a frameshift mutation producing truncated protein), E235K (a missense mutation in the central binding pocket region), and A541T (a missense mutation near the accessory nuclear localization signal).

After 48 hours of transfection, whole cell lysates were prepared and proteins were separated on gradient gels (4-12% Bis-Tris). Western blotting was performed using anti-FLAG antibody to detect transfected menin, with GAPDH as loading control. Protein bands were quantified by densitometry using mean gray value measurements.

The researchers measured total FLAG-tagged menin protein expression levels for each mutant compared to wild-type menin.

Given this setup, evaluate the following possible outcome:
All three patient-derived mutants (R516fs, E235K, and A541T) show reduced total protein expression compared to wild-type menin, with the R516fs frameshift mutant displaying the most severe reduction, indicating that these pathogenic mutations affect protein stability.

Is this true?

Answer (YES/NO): NO